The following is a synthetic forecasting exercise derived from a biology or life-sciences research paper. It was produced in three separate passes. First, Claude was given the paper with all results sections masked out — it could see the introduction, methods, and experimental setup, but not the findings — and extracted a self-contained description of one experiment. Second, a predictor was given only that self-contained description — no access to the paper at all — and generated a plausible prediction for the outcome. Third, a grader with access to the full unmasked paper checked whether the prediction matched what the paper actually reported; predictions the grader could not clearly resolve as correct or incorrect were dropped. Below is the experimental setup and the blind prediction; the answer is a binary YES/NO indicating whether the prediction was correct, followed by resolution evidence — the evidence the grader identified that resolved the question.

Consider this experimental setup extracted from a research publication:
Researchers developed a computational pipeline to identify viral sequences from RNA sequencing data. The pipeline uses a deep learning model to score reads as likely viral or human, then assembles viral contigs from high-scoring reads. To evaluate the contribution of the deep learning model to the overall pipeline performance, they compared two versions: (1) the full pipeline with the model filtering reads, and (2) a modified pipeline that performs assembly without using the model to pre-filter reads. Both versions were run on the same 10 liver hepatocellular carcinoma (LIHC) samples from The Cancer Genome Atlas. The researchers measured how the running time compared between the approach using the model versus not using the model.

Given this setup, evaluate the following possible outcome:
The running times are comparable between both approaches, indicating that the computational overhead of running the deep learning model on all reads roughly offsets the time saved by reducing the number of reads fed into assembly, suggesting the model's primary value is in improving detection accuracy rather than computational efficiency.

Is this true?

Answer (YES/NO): NO